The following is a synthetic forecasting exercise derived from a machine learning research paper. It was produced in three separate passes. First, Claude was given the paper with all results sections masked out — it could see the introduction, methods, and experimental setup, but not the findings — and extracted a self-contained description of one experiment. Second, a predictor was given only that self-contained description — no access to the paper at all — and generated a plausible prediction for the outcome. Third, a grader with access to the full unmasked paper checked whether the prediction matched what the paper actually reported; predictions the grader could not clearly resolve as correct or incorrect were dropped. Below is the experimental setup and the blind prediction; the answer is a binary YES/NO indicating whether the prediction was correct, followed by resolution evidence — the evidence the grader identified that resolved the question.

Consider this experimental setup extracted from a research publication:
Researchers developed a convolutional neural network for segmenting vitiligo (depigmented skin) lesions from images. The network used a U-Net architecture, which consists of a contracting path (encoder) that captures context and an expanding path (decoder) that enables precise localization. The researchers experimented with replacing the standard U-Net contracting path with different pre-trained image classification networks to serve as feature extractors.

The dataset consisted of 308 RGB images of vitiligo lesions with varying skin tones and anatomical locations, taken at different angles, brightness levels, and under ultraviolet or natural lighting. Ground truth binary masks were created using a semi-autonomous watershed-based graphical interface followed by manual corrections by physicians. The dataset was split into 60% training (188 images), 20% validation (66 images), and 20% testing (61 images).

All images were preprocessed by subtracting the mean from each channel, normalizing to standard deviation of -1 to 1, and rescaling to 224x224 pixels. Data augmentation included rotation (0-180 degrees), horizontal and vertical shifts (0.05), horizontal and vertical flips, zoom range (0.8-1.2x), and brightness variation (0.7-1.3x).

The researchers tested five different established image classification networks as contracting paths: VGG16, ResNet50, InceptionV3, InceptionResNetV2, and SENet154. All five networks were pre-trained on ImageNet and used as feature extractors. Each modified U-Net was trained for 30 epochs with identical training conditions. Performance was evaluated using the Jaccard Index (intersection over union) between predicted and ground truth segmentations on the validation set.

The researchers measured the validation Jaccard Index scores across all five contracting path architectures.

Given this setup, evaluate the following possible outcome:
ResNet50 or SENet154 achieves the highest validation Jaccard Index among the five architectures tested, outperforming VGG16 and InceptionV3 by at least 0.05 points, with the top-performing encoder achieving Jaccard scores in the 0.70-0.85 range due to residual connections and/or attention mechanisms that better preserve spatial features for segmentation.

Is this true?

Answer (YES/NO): NO